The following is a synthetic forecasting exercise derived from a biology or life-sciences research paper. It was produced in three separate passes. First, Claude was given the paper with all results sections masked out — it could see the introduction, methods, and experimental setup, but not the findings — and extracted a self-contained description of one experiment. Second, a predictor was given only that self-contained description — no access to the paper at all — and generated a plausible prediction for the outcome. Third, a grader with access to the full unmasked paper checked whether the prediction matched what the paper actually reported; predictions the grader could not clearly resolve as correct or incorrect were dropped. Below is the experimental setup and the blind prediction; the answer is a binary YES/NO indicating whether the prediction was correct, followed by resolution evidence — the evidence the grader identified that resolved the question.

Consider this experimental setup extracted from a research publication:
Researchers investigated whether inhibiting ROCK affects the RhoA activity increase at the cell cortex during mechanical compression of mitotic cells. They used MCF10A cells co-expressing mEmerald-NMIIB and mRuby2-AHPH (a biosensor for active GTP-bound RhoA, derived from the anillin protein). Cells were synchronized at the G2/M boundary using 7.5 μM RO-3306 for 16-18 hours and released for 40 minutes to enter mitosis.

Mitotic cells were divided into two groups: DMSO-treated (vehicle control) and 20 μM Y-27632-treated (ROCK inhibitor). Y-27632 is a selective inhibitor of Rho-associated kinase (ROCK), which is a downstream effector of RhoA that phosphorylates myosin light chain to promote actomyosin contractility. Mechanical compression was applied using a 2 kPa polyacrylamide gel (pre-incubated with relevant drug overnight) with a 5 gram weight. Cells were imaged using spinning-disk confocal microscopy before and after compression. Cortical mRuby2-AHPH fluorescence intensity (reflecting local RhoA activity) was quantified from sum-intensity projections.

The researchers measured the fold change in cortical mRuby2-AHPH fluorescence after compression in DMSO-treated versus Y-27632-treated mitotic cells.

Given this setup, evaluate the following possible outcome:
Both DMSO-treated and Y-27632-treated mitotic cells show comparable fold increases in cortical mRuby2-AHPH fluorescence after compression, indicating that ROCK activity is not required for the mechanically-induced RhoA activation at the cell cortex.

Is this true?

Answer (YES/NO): YES